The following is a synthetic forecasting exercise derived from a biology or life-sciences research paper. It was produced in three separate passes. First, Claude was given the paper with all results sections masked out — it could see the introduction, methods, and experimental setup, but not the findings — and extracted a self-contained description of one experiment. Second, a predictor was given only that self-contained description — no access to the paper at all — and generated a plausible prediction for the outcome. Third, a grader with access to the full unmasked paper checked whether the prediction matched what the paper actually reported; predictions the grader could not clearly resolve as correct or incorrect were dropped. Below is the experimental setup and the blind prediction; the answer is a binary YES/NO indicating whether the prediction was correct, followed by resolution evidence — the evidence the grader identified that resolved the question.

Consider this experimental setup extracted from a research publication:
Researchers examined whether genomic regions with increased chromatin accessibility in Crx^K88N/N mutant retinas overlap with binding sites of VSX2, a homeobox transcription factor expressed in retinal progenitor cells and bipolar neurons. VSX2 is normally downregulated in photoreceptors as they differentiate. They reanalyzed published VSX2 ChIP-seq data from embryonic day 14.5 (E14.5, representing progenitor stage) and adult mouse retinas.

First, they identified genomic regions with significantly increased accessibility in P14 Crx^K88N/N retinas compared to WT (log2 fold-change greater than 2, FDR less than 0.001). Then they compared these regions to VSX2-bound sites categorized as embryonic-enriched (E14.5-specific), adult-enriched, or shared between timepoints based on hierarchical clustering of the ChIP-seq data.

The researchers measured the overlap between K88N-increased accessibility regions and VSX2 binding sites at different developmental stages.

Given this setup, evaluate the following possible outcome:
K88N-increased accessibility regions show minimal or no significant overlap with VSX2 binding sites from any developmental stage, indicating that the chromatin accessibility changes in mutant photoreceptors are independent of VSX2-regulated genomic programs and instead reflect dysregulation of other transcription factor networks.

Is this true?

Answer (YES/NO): NO